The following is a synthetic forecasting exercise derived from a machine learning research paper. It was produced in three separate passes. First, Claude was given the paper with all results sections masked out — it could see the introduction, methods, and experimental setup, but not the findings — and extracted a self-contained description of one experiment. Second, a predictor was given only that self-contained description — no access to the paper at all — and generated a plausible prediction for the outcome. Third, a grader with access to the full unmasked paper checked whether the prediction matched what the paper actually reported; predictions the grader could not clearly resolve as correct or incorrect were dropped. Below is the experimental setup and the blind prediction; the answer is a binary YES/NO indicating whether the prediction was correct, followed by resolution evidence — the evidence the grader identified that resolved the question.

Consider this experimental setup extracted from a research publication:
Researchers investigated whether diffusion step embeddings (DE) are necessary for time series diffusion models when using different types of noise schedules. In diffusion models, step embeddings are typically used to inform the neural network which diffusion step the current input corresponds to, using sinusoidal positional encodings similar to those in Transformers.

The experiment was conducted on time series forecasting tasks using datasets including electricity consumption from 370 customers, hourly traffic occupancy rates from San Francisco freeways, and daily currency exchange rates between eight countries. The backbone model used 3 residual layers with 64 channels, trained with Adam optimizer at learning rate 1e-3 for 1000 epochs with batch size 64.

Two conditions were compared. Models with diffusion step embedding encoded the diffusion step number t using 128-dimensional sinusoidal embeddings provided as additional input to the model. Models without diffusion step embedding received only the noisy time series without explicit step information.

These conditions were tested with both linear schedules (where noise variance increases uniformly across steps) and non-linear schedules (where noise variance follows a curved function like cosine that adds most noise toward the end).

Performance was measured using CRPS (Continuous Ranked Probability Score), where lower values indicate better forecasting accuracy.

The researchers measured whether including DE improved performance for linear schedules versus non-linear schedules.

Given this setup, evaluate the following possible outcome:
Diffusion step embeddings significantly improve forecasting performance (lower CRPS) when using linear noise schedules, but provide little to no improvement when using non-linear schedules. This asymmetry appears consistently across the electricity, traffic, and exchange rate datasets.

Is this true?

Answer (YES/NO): NO